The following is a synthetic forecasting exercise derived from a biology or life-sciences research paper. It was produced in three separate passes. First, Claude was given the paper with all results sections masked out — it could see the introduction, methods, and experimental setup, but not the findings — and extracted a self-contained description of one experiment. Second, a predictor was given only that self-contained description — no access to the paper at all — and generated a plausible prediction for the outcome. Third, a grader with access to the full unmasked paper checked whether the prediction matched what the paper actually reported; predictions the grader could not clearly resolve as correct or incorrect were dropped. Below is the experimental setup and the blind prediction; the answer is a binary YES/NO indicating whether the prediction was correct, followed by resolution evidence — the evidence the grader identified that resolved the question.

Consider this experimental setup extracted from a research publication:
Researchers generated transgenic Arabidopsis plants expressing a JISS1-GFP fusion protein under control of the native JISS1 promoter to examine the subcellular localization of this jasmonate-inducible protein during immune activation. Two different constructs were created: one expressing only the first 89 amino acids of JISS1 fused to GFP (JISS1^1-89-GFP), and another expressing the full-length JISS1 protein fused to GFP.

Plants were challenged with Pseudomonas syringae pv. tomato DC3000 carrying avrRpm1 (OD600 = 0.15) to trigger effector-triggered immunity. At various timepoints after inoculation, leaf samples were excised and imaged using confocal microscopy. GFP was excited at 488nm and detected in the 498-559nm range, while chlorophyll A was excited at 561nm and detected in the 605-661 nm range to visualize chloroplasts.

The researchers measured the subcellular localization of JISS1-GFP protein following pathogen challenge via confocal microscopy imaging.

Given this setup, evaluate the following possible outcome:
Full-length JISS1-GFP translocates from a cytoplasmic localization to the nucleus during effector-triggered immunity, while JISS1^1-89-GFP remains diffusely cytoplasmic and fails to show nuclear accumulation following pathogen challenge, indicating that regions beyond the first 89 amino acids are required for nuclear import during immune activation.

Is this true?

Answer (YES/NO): NO